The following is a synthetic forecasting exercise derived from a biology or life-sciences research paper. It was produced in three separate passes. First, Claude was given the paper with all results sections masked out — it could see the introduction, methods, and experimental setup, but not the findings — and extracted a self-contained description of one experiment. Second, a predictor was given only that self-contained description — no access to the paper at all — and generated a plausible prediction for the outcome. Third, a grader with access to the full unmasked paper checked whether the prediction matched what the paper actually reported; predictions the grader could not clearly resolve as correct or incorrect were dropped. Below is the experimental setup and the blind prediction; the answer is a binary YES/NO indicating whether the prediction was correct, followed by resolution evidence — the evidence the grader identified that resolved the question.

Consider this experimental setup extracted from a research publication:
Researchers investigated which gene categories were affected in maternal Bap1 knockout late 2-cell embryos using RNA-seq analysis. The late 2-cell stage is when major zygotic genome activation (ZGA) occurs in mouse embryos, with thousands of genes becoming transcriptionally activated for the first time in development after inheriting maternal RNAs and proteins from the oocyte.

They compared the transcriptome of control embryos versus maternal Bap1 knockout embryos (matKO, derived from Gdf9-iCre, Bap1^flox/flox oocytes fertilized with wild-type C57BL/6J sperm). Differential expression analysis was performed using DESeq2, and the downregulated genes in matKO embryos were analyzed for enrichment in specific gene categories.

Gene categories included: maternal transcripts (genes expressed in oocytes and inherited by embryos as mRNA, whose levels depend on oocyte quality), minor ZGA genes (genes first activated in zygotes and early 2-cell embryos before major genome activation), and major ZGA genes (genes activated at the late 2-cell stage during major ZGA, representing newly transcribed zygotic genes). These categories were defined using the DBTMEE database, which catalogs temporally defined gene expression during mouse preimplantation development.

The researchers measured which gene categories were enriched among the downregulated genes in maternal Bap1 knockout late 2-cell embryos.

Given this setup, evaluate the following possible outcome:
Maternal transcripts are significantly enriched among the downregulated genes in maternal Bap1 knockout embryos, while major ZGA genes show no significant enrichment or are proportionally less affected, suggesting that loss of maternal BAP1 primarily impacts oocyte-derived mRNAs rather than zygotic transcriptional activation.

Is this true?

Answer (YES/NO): NO